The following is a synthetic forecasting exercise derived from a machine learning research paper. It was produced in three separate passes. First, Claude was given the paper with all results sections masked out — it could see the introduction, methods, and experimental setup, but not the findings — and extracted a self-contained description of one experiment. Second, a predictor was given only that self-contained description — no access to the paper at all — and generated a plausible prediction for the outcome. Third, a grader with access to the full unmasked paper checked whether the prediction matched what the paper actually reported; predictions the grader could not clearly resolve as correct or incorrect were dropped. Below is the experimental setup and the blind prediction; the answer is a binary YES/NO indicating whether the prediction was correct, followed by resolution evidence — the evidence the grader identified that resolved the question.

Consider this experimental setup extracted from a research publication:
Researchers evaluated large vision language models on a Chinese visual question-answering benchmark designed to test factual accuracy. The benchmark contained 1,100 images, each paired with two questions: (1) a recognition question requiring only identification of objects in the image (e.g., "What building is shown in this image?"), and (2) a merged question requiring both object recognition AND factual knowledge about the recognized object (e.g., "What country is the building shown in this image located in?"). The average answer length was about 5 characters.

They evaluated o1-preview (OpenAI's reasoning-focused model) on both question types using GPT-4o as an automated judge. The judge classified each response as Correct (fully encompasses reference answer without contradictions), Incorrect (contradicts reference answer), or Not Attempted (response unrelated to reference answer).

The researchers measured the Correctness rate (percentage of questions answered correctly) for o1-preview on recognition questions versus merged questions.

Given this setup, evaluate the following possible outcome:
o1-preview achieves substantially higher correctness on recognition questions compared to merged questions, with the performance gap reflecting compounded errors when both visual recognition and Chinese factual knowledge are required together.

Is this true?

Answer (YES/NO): NO